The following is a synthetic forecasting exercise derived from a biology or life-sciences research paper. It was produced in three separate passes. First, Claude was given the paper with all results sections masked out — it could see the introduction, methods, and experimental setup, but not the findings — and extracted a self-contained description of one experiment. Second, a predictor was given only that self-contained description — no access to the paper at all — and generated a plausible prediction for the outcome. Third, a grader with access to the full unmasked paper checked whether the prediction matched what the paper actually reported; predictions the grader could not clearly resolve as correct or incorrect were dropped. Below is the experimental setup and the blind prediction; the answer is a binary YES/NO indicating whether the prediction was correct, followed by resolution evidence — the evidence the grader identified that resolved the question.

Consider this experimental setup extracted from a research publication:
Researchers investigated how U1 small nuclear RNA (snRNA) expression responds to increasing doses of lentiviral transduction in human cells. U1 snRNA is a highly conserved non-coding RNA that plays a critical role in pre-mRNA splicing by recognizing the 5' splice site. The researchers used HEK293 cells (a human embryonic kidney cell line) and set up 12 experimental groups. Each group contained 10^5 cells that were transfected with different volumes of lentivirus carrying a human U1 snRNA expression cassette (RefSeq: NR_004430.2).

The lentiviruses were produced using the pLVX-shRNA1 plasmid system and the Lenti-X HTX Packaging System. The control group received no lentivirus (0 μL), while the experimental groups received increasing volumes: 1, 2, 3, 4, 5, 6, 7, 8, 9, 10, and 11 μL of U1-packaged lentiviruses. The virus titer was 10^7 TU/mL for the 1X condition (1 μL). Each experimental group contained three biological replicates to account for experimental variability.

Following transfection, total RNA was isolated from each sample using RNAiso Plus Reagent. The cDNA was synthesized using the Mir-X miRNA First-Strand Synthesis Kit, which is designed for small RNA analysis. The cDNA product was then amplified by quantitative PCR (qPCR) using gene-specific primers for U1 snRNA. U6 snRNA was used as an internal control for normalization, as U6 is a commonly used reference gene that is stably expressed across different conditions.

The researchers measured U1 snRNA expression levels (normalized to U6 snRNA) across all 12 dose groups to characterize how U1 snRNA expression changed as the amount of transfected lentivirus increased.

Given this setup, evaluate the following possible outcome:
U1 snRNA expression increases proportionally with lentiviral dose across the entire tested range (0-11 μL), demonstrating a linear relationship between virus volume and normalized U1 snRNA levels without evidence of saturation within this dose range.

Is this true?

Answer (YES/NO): NO